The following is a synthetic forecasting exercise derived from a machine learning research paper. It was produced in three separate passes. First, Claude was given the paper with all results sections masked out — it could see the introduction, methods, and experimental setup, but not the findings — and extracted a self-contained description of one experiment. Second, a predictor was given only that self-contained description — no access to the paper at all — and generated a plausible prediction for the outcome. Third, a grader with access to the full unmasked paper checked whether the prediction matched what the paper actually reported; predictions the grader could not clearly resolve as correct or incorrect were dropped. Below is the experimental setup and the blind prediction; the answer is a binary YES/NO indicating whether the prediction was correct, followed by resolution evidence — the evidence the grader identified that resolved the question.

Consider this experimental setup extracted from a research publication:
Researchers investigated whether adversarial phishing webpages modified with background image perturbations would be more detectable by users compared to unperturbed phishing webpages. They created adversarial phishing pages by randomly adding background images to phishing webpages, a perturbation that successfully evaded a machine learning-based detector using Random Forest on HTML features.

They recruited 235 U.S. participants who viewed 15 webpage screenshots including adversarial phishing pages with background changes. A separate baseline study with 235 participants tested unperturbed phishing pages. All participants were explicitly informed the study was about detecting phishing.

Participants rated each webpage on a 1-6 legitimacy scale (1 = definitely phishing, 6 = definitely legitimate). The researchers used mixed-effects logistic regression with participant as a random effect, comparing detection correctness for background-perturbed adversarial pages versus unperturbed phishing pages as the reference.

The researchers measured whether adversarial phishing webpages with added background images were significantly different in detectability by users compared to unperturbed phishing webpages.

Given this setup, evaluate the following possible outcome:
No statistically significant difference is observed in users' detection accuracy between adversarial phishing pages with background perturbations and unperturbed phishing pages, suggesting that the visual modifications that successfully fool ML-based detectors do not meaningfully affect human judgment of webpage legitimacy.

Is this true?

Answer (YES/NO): YES